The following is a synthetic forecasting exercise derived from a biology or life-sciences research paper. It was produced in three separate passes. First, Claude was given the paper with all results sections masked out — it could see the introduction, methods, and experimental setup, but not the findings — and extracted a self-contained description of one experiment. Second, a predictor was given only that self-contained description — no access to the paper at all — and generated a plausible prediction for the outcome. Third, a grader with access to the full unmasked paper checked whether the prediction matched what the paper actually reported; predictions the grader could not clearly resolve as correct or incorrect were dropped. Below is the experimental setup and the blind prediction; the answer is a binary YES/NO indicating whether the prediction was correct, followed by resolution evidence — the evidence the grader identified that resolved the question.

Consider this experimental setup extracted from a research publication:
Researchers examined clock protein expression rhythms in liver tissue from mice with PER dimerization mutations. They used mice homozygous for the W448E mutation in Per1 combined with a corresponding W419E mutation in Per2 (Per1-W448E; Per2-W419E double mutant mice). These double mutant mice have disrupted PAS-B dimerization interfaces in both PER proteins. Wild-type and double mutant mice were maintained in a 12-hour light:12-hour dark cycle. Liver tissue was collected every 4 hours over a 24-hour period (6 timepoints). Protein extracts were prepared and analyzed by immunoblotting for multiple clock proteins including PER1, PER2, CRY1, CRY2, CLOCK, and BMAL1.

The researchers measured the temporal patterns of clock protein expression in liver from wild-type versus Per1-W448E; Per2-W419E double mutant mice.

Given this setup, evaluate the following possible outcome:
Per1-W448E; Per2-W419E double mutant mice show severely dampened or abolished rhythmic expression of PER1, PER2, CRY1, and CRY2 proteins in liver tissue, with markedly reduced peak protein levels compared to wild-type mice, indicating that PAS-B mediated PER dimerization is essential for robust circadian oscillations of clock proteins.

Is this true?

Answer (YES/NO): NO